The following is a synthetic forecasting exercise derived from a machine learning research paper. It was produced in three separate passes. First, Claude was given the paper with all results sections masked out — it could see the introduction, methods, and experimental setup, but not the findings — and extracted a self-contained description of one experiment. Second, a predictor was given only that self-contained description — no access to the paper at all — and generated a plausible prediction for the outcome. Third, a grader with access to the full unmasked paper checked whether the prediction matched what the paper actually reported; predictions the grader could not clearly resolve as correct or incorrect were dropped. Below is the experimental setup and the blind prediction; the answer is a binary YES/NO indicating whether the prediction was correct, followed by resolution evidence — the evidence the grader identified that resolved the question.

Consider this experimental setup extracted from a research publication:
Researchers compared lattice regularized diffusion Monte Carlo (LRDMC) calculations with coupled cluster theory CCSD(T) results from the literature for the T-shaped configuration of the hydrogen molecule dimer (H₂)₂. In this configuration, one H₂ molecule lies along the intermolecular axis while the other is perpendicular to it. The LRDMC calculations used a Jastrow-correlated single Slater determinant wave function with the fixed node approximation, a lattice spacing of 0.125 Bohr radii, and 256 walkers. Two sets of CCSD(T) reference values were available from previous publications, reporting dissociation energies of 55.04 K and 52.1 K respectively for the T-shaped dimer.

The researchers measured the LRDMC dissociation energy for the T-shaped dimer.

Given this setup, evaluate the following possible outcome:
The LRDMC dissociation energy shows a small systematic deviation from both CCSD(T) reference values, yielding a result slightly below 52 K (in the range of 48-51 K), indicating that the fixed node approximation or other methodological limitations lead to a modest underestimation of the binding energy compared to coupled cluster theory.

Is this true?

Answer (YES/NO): NO